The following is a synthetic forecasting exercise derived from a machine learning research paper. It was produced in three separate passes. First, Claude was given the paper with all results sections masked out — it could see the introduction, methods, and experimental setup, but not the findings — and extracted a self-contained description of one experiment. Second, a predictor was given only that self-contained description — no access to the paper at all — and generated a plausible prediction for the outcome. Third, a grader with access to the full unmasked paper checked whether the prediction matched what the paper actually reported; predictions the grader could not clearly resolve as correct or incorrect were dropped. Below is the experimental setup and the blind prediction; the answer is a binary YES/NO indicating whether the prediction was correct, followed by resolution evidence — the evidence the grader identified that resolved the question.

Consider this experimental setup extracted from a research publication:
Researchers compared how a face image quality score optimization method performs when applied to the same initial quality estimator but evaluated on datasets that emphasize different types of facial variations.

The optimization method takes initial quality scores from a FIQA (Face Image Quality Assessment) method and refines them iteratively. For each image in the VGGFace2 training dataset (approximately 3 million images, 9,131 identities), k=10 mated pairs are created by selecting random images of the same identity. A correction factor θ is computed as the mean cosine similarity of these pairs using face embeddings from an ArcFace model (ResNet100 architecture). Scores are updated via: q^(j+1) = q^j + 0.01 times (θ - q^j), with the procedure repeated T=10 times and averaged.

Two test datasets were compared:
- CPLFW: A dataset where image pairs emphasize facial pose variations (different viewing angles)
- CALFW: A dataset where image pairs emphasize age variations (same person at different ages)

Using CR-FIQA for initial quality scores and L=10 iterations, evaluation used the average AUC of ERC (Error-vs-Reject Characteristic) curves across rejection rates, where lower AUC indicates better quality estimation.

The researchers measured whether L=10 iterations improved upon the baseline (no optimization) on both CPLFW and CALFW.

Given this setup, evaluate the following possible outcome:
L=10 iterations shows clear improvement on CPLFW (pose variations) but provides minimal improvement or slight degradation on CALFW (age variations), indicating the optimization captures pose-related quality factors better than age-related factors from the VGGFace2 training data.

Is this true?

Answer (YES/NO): NO